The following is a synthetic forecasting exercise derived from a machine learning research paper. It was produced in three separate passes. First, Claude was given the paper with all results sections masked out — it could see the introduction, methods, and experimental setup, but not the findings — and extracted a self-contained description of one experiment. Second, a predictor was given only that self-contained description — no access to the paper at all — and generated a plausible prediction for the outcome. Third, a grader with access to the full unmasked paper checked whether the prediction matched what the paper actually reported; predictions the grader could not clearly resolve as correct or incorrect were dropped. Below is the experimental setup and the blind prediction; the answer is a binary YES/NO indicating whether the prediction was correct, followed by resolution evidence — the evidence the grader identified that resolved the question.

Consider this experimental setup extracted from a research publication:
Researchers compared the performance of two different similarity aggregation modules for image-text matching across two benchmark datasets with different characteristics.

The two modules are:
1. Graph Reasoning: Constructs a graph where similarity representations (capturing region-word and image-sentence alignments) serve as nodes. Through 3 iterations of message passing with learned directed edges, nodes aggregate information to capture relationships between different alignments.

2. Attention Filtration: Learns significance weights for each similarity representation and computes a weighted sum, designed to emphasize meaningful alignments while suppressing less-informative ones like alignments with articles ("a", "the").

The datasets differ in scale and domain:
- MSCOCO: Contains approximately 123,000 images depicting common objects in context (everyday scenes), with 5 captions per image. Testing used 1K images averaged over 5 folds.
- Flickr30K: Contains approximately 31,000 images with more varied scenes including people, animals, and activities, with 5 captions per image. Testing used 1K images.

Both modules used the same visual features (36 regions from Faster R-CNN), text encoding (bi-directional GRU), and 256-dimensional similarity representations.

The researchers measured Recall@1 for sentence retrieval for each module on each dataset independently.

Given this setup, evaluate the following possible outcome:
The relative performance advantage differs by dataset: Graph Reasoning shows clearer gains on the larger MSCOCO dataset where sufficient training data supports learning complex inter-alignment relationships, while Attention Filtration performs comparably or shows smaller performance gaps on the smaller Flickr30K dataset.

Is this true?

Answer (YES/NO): YES